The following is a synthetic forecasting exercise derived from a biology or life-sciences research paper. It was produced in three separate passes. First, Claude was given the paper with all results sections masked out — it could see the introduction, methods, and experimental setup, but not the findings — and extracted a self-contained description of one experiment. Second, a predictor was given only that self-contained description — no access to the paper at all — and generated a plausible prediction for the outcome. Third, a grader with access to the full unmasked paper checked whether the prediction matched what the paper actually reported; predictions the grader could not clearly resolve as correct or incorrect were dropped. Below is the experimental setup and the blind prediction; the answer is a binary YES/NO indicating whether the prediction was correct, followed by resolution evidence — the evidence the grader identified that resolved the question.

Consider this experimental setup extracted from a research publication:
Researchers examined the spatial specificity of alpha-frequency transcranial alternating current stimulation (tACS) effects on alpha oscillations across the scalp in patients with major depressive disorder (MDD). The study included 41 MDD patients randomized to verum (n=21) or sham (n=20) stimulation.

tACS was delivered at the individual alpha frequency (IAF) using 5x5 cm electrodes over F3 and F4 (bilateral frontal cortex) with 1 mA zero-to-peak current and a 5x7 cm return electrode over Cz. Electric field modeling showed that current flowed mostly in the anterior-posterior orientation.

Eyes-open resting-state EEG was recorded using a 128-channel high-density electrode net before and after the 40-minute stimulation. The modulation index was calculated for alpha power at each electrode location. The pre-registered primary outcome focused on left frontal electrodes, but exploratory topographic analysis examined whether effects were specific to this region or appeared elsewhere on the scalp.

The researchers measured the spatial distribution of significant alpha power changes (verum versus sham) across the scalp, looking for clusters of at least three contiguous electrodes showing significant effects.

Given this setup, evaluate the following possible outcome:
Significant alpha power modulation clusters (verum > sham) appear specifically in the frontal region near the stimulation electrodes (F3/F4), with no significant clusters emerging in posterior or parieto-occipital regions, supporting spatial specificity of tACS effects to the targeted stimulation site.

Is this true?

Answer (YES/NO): NO